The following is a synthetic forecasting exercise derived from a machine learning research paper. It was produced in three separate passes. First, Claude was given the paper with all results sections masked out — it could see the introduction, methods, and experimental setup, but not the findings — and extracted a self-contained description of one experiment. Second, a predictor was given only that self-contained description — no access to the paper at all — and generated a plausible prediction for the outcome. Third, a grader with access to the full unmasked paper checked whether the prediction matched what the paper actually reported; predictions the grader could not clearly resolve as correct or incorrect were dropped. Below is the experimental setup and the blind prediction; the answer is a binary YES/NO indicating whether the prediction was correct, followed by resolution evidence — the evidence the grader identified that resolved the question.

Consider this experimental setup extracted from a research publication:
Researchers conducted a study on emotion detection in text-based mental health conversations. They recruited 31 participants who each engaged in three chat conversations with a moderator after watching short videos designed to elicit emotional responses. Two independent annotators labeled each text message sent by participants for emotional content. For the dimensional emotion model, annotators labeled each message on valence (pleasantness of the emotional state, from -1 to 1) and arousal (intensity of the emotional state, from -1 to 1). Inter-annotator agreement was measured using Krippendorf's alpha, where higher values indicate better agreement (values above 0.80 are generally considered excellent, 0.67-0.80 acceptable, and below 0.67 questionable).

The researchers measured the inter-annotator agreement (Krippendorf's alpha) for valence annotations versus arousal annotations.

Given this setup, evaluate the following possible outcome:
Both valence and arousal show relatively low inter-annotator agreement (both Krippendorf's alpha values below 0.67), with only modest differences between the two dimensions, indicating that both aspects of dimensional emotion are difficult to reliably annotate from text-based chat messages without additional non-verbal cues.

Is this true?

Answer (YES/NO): NO